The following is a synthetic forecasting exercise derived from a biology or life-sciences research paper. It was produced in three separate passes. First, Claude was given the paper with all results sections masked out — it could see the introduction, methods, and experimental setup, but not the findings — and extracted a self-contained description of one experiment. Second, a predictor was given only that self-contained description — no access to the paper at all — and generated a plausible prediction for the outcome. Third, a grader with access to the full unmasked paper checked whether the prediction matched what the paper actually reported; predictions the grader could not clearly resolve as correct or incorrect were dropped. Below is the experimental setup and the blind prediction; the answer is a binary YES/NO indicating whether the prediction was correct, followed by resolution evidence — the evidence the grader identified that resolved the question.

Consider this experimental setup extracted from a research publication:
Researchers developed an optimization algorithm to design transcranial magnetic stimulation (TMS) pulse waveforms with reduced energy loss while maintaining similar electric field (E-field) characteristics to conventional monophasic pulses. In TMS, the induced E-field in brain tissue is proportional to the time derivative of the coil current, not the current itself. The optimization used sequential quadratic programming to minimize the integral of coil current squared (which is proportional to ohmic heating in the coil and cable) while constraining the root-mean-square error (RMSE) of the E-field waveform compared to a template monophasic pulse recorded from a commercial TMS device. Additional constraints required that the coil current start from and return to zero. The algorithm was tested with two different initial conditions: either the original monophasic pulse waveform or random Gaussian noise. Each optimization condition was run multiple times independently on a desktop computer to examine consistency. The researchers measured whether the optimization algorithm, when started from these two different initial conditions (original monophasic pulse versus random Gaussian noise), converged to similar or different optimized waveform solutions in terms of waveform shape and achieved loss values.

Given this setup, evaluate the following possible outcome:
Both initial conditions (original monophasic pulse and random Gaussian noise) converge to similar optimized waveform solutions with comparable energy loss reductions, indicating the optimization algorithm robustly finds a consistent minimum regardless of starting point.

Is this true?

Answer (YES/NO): YES